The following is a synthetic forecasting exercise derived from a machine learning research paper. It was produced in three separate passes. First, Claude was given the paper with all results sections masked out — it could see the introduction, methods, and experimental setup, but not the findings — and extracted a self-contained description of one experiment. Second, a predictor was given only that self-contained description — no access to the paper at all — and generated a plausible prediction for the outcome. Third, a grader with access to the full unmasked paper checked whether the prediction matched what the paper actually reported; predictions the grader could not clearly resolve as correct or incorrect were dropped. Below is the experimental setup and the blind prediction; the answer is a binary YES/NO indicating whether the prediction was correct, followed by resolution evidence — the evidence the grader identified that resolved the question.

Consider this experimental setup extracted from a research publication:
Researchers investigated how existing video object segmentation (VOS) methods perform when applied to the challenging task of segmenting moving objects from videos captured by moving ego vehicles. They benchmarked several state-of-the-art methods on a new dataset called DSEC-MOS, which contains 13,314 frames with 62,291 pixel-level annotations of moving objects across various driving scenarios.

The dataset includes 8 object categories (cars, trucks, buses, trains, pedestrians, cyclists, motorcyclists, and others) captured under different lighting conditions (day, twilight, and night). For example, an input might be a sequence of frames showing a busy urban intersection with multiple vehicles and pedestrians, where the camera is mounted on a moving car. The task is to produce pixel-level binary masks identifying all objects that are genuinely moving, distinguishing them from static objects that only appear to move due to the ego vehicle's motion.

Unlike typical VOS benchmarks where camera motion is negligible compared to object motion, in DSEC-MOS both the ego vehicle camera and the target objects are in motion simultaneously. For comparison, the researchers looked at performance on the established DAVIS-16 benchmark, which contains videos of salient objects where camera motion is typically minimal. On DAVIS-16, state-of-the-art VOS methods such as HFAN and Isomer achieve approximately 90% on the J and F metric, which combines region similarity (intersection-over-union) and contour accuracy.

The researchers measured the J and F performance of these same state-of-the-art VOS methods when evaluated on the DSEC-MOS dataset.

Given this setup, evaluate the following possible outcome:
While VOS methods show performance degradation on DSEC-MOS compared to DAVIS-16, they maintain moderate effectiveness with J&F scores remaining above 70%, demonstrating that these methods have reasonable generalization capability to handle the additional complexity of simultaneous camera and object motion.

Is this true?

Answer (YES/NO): NO